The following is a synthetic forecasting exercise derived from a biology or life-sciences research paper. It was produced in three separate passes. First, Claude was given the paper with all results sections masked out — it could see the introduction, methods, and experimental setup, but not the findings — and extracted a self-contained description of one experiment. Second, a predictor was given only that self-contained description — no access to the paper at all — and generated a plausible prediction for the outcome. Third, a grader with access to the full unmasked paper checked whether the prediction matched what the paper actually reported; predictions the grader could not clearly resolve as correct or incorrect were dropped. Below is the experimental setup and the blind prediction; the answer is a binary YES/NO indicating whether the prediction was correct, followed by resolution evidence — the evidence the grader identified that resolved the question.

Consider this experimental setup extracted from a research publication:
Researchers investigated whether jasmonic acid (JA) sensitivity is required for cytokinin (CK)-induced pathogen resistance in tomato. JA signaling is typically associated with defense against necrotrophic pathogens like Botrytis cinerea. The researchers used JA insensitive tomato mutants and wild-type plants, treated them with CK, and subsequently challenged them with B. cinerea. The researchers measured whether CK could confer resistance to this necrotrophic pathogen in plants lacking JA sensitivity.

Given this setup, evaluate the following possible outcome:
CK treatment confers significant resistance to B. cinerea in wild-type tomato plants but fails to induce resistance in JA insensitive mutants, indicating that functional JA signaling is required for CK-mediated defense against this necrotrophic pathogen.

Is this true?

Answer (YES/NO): NO